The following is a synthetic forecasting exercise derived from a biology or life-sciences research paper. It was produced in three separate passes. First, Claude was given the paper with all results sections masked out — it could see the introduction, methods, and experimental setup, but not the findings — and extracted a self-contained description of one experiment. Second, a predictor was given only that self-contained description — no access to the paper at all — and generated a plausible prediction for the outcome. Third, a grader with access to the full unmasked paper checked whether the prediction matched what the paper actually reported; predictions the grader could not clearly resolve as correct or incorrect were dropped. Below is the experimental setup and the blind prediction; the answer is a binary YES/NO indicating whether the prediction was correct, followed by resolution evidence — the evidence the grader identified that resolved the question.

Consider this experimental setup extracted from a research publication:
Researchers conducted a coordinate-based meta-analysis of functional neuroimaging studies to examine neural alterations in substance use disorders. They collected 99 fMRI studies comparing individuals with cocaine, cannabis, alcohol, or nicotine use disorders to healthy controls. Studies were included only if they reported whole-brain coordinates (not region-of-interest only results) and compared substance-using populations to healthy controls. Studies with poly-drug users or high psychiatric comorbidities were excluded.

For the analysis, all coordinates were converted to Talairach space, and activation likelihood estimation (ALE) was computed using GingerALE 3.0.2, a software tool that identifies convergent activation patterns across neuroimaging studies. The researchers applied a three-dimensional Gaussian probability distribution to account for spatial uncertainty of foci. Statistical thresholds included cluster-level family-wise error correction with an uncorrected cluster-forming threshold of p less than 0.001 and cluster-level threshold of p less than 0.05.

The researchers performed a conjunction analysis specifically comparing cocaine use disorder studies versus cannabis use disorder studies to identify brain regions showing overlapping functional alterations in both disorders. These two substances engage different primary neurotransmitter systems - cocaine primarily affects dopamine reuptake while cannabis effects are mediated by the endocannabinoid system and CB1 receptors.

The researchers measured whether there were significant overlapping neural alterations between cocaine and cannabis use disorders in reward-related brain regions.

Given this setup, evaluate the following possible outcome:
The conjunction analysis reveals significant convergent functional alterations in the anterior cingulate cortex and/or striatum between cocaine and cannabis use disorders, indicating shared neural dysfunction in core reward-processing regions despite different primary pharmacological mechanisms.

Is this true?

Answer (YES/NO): NO